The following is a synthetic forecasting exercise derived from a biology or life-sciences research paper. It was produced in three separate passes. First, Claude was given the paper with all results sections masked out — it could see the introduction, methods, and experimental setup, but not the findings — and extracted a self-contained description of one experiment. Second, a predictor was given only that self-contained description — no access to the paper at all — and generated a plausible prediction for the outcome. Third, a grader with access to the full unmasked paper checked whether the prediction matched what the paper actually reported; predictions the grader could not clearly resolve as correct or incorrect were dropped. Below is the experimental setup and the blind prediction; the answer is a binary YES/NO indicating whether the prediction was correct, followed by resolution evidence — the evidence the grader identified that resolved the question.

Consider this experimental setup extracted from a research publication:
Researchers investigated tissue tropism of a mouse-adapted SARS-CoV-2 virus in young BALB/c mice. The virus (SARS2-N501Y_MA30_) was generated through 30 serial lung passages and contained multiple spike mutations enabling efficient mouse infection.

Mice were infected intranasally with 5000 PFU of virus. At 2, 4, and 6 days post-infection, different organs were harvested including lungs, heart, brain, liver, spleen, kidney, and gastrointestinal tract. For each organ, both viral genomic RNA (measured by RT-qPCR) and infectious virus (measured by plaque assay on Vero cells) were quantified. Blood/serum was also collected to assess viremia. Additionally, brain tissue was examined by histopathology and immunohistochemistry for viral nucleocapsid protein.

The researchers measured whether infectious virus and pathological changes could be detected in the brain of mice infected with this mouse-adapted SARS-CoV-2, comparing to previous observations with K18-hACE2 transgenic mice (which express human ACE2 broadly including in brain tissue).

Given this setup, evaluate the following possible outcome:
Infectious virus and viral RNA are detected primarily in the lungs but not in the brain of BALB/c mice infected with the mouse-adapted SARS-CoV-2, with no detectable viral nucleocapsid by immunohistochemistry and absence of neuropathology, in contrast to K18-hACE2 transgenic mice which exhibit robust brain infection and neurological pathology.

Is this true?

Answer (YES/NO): YES